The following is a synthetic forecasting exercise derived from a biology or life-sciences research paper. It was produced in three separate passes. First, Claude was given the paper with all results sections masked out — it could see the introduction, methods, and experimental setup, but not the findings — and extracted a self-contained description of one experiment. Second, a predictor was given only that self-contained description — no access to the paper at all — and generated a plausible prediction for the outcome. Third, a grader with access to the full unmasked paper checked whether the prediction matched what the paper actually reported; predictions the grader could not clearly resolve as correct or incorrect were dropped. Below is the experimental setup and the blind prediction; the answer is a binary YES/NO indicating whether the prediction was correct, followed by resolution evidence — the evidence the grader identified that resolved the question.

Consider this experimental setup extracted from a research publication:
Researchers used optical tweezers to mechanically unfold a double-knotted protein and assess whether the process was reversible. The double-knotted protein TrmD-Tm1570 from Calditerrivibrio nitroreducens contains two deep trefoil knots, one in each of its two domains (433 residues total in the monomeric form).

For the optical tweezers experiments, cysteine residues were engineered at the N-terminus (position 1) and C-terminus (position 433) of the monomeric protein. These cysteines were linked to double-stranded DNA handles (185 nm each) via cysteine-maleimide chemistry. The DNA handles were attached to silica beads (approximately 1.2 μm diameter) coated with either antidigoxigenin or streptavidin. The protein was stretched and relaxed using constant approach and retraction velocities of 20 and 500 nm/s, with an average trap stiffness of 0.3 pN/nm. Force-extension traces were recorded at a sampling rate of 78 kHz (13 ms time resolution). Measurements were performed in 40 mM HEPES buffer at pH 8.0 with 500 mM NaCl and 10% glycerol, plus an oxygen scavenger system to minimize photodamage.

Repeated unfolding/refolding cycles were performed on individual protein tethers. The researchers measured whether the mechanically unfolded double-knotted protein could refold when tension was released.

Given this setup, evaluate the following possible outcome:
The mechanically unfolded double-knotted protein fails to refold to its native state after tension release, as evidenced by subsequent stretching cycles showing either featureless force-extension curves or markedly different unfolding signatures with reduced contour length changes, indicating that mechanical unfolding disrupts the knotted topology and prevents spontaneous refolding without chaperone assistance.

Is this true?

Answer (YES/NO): NO